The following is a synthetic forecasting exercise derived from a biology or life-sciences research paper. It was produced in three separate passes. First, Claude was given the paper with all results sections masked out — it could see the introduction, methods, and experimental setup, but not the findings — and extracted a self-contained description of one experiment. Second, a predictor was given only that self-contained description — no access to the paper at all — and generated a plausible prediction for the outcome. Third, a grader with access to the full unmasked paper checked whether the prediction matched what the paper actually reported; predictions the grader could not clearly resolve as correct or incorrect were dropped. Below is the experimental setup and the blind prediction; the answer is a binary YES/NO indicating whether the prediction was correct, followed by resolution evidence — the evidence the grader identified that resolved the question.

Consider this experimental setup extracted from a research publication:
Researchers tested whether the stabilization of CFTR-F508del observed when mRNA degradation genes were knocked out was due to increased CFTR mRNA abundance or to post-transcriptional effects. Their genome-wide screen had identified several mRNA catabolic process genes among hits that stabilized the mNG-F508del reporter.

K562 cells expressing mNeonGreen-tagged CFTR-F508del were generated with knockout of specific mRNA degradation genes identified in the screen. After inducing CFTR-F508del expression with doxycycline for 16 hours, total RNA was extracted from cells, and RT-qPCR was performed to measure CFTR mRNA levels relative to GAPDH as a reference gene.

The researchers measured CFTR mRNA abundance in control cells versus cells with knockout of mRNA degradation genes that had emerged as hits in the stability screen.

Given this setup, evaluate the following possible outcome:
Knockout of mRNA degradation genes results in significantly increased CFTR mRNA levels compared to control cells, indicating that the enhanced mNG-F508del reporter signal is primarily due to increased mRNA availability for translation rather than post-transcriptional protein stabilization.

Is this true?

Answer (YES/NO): YES